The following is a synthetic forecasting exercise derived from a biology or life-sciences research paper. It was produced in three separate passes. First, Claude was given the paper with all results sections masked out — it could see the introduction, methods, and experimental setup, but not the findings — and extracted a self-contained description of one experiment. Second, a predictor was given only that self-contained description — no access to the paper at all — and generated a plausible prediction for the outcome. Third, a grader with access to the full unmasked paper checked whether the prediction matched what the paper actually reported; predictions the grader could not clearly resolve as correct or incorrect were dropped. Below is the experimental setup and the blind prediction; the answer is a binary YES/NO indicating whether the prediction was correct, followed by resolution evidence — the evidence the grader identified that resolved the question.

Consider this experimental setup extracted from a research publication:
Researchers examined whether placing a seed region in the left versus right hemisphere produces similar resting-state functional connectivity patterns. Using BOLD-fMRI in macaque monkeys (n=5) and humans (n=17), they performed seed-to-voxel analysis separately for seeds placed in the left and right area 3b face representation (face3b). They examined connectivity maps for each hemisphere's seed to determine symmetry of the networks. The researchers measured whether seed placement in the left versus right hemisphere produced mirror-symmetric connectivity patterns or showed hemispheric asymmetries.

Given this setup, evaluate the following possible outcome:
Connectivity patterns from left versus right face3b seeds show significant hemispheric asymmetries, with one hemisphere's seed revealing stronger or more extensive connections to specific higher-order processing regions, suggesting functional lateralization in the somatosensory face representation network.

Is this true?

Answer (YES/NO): NO